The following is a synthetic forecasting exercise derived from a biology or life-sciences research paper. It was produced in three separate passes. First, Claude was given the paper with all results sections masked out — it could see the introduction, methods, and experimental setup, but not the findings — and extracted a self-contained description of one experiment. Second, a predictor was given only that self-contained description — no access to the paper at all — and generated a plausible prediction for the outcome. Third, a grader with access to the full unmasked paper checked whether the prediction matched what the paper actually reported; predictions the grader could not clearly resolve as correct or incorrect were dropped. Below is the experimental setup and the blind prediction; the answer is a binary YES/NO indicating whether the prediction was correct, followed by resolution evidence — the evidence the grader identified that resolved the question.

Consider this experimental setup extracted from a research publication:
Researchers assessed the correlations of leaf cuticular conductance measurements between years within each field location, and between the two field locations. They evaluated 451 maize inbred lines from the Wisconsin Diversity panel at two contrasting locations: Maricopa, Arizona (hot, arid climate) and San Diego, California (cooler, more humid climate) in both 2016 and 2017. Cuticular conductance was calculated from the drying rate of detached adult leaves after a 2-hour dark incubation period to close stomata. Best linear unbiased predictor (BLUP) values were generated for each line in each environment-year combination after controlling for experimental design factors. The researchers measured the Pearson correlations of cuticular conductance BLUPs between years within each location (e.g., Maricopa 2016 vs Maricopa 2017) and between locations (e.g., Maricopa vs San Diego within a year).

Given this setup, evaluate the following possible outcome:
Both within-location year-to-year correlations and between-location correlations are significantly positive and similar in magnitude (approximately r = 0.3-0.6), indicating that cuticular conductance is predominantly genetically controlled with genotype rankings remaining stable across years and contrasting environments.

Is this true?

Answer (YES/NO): NO